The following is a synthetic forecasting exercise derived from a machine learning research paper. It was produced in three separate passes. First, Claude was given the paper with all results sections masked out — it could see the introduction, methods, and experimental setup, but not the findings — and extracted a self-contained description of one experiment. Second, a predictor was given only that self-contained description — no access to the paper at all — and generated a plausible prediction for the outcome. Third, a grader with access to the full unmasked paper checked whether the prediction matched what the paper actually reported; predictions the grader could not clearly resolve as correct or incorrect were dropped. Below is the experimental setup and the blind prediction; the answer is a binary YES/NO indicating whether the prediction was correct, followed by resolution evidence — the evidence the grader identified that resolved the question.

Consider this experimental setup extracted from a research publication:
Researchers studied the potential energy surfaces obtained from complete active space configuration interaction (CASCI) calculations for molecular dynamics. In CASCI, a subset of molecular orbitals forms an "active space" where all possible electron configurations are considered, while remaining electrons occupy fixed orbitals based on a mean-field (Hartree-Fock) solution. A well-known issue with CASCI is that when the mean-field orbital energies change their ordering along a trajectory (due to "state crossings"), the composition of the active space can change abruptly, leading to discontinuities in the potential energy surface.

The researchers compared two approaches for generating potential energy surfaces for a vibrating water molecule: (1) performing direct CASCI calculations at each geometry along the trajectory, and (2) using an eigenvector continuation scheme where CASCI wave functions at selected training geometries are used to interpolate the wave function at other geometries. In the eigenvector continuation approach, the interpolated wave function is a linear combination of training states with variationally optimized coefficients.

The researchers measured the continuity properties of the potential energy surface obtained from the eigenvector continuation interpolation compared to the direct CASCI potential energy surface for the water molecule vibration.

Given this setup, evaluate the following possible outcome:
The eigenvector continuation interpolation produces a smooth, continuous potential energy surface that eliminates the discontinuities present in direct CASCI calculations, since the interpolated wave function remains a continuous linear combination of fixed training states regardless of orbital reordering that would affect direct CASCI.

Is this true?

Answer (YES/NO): YES